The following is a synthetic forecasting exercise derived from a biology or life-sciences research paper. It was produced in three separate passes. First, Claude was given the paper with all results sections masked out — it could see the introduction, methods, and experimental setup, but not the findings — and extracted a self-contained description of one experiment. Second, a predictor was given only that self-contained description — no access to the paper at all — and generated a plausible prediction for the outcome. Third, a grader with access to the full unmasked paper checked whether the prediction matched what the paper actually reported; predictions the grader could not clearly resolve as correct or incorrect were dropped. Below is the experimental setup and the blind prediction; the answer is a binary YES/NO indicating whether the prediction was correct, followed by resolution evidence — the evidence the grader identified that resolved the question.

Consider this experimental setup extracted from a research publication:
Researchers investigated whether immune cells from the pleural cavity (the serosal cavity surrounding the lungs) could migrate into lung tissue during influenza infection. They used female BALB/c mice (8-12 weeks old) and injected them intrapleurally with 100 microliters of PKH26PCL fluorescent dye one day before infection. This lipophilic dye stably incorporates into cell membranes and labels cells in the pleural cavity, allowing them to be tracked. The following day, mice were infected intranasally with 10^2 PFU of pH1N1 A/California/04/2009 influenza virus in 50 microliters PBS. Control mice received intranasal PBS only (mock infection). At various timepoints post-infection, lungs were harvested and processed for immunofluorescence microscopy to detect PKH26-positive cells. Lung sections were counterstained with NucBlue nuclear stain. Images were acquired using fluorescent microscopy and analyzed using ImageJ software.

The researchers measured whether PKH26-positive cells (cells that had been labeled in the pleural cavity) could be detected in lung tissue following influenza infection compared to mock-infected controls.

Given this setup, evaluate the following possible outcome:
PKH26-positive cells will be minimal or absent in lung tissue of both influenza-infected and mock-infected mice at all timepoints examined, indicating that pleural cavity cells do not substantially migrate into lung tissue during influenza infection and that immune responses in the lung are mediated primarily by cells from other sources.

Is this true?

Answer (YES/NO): NO